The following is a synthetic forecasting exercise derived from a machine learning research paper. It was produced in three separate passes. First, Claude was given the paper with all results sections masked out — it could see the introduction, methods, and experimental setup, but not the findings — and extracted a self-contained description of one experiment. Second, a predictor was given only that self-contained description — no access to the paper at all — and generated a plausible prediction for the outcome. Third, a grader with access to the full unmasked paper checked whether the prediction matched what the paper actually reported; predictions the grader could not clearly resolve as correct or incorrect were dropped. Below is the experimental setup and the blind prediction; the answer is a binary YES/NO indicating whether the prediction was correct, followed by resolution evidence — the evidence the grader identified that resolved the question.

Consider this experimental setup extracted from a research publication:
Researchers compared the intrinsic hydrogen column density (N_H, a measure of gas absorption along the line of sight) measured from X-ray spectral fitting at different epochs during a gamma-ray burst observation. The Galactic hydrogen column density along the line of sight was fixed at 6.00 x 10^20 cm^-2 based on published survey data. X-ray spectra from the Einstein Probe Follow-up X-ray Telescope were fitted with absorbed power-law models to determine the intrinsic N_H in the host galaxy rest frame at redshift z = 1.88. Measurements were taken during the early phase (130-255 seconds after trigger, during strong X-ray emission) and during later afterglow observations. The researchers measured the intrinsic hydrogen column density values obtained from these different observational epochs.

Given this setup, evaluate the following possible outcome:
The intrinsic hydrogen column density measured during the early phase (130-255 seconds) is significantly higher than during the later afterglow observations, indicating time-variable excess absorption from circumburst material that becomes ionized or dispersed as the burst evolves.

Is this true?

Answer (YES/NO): YES